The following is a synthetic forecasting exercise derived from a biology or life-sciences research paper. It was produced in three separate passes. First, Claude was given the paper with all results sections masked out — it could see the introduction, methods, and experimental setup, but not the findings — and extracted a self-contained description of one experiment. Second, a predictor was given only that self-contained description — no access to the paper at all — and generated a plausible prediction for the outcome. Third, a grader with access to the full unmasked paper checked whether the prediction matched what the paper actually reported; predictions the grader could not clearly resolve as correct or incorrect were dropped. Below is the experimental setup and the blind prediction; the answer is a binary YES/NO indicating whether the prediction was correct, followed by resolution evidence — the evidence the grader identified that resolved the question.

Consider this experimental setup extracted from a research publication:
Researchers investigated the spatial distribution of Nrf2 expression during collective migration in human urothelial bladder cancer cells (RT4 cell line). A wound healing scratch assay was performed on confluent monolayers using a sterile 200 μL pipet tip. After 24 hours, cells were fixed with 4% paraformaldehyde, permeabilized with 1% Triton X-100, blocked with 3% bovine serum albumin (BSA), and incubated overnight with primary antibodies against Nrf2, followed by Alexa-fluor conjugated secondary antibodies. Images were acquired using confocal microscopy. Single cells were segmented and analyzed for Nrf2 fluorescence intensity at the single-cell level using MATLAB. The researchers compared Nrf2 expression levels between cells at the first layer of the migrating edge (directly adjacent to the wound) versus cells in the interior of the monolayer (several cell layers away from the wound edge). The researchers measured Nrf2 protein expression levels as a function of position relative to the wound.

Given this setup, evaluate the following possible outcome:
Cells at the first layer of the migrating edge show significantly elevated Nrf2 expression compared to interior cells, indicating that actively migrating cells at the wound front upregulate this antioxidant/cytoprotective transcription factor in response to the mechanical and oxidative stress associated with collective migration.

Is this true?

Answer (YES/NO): NO